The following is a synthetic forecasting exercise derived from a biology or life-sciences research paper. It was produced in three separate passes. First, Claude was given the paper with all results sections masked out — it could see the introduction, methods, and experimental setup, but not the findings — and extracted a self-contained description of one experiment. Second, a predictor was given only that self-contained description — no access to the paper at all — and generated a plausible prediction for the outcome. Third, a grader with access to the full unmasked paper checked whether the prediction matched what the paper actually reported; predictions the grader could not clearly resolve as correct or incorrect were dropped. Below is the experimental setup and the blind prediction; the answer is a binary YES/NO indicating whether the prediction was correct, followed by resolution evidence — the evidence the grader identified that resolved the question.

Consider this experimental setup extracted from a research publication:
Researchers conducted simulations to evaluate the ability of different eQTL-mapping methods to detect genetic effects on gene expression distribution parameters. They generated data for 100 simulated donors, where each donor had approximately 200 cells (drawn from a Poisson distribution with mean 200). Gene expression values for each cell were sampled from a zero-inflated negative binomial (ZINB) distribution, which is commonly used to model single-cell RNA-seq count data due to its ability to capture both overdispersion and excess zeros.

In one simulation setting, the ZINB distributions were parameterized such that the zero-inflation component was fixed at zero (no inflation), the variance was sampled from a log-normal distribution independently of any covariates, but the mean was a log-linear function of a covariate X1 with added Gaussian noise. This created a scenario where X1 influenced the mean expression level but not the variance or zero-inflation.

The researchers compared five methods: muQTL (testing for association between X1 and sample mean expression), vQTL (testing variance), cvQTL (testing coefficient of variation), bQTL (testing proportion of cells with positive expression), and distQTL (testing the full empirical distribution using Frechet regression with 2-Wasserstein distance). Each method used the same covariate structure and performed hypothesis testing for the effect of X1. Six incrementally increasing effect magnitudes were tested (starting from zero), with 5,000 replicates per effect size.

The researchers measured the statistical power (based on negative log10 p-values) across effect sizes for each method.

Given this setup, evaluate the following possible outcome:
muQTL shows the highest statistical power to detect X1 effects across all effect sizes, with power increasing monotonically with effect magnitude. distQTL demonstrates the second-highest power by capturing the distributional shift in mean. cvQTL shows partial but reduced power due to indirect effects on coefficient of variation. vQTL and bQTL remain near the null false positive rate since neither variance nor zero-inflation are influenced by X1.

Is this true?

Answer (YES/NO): NO